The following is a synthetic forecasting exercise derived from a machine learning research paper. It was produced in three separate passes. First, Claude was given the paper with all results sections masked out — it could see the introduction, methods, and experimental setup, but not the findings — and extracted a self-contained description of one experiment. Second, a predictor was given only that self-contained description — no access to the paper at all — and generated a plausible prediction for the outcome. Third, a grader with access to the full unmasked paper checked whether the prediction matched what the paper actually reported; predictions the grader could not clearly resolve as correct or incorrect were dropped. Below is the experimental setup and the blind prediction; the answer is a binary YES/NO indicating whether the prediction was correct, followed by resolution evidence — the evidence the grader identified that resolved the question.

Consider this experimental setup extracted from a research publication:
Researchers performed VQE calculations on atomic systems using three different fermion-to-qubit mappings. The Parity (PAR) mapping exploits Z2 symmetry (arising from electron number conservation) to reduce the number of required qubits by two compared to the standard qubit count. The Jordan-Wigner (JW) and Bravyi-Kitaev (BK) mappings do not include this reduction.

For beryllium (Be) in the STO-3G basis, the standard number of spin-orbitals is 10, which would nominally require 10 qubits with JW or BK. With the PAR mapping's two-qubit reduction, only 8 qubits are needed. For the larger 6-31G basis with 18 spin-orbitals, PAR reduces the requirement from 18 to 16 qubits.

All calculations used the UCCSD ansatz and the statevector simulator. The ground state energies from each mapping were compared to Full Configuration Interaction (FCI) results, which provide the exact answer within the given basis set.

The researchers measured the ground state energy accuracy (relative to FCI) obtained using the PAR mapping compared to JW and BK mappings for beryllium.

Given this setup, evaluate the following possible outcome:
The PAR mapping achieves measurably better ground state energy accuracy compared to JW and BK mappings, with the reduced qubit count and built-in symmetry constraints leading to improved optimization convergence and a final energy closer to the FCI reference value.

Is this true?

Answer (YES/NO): NO